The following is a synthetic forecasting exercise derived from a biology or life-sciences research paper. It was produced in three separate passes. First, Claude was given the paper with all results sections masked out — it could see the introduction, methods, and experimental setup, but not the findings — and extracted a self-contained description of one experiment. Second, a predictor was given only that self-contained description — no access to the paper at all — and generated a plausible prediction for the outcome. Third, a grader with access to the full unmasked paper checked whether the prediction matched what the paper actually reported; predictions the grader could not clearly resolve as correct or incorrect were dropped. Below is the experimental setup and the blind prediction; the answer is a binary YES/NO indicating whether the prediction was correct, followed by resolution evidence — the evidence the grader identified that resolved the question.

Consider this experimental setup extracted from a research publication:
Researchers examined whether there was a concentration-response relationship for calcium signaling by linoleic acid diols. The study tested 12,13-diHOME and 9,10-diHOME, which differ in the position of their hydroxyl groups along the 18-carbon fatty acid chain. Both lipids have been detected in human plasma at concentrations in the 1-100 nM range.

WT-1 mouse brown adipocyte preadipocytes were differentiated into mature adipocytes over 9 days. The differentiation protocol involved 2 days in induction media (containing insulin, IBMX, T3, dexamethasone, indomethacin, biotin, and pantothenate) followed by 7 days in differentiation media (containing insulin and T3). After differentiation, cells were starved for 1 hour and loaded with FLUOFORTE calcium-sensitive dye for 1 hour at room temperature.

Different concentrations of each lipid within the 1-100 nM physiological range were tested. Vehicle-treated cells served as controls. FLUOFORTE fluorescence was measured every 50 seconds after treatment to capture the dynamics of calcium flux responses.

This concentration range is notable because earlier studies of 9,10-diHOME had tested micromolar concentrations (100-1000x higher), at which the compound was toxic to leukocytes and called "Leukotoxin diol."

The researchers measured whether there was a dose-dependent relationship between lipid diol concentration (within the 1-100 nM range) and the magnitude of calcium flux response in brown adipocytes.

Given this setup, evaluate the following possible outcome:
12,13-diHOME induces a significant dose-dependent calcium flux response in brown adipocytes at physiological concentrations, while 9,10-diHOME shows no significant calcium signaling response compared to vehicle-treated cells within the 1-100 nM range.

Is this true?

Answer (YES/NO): NO